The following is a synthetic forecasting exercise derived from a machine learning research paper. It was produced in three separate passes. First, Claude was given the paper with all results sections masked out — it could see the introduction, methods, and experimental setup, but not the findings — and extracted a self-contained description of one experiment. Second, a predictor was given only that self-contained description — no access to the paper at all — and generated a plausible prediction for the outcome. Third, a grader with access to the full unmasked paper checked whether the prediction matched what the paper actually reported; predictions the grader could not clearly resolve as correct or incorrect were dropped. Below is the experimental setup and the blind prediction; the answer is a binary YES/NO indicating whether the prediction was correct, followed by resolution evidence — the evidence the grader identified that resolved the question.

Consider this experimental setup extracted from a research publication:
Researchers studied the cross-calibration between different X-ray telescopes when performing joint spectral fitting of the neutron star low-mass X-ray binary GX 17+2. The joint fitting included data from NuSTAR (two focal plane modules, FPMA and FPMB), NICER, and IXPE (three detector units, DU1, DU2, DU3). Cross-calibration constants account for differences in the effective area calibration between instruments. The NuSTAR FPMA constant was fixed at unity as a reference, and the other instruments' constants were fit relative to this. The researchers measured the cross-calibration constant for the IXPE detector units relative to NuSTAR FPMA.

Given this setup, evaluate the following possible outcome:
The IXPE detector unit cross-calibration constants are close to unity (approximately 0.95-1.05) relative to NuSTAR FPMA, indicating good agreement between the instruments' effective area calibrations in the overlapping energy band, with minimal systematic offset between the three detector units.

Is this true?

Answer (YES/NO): NO